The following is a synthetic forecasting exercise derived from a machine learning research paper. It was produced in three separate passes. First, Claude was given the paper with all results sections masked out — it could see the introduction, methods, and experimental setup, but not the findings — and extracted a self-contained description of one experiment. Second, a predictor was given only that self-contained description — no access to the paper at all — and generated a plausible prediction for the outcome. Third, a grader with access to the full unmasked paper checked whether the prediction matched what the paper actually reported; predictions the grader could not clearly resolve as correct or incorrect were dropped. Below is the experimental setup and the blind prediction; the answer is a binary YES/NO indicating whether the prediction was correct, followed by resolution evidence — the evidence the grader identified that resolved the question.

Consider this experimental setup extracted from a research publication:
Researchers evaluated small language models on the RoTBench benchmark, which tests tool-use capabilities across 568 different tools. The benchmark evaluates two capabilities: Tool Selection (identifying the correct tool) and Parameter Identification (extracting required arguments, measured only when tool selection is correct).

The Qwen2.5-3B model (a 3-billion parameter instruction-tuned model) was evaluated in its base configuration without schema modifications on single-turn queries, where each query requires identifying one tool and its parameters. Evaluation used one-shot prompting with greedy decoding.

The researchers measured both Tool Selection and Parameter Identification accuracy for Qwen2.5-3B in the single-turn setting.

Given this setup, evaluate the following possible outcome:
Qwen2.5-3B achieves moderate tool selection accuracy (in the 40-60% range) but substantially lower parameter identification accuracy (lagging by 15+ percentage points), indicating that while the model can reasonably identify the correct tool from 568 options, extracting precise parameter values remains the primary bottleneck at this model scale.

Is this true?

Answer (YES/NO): NO